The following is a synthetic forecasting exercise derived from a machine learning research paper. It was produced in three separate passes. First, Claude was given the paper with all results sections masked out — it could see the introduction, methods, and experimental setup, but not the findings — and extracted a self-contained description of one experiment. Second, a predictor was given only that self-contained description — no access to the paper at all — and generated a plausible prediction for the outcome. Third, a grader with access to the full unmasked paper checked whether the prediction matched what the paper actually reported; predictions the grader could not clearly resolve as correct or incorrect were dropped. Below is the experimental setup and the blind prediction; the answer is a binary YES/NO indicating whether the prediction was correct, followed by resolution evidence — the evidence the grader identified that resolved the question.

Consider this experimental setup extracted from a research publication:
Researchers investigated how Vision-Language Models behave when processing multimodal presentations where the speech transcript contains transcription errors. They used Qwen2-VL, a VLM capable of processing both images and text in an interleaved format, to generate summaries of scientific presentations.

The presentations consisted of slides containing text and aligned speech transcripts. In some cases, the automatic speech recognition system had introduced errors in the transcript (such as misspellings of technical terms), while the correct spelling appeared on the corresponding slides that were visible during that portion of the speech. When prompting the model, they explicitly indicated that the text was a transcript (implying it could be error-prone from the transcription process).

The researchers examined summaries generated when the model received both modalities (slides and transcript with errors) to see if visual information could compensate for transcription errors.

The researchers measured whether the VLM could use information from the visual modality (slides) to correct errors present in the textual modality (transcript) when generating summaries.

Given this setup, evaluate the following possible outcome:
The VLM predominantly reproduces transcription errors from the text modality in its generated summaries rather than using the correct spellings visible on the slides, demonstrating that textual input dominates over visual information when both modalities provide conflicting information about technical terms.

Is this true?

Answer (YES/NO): NO